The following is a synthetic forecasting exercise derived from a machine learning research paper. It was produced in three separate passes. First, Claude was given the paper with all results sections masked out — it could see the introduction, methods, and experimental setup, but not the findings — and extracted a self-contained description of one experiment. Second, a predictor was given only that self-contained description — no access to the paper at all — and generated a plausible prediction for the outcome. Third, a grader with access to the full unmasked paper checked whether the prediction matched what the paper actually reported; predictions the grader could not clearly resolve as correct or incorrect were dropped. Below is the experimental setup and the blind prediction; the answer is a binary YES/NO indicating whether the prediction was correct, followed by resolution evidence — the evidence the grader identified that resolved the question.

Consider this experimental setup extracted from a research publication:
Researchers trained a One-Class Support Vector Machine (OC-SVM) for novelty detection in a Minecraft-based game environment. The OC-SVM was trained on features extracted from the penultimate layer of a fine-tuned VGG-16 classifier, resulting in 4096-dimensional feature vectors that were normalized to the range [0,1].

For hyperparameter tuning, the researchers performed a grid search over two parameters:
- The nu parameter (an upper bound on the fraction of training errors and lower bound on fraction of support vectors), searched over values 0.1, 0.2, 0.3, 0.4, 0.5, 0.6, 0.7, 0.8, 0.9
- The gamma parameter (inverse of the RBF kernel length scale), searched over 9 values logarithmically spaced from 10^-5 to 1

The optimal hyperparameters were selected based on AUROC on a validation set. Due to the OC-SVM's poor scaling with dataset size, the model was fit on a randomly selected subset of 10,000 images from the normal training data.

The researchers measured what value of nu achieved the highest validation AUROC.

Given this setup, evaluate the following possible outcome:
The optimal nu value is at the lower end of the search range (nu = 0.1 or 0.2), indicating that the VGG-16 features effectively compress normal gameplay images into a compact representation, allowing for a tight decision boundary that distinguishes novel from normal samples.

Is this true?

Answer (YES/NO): NO